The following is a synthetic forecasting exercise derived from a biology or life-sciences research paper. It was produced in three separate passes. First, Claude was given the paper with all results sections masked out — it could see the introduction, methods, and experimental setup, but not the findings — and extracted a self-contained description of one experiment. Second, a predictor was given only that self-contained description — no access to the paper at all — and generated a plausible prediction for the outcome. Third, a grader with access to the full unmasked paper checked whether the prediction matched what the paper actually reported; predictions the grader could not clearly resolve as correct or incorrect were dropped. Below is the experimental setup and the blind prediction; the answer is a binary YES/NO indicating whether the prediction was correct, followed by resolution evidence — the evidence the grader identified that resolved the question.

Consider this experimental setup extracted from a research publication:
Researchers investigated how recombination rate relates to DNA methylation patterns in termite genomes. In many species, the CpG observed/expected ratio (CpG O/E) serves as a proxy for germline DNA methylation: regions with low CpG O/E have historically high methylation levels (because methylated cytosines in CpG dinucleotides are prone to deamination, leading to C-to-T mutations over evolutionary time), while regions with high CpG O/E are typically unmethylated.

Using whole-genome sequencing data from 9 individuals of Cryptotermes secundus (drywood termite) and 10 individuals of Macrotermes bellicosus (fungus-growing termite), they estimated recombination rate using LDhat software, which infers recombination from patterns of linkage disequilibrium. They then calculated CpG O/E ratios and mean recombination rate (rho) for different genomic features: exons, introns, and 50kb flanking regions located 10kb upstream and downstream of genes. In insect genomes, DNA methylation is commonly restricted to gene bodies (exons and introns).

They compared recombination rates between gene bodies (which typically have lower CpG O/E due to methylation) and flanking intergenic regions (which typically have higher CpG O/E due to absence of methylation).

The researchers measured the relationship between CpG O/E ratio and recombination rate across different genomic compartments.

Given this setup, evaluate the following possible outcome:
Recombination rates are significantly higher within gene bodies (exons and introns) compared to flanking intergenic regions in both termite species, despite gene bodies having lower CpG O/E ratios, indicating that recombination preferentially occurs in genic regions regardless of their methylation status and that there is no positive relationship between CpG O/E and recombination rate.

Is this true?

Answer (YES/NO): NO